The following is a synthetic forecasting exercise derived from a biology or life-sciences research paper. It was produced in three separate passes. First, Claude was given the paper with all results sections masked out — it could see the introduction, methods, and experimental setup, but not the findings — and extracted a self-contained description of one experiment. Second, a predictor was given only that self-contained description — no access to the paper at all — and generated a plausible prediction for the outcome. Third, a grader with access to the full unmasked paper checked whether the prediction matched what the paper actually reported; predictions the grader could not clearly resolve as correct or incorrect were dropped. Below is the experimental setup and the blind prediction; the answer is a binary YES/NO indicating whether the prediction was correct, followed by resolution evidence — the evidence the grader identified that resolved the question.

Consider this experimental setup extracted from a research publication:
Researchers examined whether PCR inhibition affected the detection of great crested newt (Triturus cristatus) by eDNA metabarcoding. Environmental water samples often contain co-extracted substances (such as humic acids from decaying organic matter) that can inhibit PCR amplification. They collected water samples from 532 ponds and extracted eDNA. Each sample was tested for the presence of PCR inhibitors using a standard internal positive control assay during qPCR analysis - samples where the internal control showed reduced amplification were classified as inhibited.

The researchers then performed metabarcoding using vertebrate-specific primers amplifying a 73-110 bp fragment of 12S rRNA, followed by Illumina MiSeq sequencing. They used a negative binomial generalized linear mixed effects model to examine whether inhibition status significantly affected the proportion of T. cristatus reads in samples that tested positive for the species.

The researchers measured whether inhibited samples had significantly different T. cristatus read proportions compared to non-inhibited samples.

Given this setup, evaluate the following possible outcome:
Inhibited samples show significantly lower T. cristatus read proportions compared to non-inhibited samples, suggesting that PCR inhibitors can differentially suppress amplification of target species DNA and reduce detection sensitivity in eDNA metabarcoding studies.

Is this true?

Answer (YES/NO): NO